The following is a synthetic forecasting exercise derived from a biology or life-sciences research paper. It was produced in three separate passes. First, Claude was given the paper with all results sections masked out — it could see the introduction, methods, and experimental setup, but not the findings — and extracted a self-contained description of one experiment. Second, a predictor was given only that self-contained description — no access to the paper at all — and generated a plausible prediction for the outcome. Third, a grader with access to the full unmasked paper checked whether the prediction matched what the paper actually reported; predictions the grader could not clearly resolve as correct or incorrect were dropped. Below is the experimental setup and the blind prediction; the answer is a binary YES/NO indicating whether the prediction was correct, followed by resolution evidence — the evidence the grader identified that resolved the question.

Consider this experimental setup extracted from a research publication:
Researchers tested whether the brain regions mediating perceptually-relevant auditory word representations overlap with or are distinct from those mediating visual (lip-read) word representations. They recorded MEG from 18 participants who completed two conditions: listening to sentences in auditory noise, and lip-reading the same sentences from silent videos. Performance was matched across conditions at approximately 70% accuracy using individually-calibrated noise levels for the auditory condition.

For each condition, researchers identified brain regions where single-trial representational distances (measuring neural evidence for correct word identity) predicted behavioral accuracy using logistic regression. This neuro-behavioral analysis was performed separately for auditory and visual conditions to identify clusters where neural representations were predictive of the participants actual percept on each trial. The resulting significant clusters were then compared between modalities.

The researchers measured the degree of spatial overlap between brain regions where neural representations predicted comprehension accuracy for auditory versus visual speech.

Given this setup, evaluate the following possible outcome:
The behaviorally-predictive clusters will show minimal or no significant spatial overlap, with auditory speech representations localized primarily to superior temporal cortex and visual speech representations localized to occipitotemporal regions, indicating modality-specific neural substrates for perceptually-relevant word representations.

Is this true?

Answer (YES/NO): NO